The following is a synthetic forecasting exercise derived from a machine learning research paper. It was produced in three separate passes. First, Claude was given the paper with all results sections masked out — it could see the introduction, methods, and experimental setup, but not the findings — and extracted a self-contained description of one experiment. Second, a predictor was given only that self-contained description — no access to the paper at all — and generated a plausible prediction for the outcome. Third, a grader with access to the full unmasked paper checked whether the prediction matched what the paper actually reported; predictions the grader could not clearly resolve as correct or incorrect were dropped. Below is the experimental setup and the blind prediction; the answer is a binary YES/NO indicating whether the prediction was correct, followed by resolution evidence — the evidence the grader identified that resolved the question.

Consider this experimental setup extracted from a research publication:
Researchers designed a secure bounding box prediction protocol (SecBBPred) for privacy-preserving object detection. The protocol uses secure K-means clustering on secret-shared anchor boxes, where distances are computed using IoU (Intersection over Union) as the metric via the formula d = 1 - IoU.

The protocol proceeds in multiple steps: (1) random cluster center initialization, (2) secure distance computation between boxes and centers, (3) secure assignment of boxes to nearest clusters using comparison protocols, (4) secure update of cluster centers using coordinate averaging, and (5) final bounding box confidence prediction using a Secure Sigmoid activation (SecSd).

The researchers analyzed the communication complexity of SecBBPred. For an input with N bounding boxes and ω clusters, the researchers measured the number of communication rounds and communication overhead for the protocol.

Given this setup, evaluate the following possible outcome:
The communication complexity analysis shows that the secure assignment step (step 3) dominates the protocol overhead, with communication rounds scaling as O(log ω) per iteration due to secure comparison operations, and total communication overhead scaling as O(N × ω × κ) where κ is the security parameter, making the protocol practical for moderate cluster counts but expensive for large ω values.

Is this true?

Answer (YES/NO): NO